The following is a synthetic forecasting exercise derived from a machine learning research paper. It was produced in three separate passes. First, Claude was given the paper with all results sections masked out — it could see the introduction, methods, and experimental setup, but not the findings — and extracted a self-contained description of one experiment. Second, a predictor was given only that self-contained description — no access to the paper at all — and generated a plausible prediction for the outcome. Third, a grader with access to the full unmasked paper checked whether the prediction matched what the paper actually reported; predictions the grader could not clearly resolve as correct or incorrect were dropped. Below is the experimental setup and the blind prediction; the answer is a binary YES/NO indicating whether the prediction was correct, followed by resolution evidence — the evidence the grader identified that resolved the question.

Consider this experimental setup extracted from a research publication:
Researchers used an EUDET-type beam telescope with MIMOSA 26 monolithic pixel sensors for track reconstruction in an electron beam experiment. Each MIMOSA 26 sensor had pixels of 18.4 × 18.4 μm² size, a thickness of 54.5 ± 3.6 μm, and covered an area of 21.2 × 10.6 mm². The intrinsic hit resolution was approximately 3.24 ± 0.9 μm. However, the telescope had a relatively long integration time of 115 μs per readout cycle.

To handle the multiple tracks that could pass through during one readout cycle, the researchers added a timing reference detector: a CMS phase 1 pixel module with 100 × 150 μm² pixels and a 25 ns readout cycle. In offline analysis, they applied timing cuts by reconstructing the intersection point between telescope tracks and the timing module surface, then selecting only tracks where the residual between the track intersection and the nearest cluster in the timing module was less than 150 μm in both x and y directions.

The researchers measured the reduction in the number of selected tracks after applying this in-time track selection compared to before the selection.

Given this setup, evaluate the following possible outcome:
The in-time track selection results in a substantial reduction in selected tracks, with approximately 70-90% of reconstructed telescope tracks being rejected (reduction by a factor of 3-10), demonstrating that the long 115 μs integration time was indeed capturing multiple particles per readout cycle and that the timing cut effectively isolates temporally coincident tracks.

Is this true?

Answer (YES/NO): NO